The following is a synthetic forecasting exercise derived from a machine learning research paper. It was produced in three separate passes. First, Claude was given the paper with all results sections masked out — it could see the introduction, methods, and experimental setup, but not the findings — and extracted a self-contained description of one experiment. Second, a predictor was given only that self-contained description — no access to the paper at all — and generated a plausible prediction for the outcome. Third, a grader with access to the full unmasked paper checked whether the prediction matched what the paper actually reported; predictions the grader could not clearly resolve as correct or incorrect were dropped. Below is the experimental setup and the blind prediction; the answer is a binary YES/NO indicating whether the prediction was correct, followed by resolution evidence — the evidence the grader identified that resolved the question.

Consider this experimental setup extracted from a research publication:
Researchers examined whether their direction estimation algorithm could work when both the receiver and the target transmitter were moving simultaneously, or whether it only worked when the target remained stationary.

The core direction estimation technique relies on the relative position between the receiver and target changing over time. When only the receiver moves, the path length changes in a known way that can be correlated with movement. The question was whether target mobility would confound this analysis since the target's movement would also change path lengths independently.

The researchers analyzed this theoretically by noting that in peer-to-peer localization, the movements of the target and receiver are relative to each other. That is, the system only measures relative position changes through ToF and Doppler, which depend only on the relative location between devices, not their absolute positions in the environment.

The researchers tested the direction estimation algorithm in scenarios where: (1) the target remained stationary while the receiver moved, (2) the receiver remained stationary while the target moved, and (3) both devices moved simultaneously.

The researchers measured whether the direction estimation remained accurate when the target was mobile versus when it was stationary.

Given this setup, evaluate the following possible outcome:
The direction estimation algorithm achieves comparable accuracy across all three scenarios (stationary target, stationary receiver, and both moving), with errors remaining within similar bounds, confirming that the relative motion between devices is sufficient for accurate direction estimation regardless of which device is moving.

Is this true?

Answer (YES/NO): YES